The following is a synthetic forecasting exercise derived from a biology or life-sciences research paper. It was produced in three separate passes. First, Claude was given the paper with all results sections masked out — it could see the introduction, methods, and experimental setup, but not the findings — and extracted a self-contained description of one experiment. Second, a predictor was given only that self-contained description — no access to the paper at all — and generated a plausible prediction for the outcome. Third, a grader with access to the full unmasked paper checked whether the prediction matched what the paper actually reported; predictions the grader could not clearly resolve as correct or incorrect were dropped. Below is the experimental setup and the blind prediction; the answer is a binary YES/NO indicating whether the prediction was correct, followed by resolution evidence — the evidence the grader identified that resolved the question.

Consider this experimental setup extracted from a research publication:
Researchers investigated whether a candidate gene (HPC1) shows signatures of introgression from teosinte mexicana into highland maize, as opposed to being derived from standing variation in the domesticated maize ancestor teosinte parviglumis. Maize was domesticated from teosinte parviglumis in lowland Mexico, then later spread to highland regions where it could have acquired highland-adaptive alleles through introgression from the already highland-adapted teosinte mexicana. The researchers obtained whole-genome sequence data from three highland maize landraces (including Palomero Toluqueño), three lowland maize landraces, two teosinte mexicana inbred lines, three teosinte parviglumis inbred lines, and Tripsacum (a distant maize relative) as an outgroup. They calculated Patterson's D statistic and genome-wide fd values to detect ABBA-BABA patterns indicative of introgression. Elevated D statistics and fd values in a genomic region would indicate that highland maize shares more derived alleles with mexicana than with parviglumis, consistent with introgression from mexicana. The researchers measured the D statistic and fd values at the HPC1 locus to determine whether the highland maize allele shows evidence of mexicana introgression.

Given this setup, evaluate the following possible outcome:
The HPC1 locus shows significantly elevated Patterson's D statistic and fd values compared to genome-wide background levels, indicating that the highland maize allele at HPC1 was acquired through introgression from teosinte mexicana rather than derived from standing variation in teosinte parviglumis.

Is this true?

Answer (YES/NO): NO